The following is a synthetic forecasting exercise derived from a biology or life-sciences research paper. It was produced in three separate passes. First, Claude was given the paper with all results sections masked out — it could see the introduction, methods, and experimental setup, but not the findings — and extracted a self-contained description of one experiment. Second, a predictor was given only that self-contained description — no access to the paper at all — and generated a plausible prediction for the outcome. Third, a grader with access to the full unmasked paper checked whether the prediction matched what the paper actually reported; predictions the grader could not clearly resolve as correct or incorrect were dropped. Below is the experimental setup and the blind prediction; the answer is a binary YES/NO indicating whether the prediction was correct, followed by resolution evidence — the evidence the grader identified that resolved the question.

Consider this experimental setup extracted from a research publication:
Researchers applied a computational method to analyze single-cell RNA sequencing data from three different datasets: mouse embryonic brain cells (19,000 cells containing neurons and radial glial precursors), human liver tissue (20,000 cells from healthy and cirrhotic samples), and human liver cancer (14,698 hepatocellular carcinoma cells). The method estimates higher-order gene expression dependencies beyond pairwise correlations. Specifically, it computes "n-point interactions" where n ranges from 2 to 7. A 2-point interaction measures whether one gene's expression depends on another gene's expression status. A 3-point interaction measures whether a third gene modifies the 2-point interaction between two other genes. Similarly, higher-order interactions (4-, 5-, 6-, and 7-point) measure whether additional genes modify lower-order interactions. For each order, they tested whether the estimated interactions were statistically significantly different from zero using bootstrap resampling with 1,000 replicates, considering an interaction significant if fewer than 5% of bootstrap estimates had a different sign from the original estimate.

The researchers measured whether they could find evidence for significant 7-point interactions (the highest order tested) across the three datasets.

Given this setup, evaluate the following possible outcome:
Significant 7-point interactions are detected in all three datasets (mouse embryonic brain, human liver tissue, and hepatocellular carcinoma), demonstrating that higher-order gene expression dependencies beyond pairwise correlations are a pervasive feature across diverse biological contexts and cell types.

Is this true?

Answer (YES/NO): NO